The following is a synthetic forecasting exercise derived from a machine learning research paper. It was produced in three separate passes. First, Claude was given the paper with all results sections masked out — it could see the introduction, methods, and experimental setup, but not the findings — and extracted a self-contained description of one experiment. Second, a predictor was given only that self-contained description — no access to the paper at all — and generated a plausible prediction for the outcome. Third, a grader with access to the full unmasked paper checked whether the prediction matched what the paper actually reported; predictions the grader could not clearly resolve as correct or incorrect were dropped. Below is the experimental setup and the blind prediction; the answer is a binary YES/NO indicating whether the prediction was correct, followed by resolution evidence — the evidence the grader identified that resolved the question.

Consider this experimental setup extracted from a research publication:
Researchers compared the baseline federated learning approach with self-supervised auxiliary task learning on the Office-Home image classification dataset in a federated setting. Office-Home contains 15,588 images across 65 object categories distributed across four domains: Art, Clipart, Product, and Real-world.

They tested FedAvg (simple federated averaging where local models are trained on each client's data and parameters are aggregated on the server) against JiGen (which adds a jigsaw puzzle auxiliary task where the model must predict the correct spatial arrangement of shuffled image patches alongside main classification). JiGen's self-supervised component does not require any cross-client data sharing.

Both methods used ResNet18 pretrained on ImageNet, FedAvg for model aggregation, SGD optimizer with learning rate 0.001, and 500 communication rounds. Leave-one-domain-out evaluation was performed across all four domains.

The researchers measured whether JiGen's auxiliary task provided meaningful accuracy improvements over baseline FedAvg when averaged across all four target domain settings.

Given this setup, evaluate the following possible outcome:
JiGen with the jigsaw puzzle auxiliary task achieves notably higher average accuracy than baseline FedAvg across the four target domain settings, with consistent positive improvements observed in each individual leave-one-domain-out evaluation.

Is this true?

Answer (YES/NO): NO